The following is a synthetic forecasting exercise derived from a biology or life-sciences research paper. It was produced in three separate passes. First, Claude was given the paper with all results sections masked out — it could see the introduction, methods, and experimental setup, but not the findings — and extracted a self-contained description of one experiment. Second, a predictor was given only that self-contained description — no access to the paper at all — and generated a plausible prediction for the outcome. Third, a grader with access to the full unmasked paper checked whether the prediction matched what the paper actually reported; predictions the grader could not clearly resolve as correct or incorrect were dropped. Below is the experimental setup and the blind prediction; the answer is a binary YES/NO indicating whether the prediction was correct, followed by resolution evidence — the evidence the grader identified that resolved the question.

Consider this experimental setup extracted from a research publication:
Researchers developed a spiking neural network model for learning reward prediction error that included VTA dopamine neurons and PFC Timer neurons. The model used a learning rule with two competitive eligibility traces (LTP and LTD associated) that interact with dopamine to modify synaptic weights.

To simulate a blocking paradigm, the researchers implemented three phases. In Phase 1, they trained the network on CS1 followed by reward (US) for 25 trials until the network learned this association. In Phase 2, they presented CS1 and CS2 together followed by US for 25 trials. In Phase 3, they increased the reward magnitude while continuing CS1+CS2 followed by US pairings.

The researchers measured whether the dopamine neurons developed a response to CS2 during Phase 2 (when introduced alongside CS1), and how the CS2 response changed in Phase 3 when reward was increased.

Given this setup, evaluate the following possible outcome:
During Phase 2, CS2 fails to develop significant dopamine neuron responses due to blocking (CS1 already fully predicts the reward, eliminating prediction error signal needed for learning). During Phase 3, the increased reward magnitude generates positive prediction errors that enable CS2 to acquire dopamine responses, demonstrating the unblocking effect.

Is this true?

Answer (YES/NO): YES